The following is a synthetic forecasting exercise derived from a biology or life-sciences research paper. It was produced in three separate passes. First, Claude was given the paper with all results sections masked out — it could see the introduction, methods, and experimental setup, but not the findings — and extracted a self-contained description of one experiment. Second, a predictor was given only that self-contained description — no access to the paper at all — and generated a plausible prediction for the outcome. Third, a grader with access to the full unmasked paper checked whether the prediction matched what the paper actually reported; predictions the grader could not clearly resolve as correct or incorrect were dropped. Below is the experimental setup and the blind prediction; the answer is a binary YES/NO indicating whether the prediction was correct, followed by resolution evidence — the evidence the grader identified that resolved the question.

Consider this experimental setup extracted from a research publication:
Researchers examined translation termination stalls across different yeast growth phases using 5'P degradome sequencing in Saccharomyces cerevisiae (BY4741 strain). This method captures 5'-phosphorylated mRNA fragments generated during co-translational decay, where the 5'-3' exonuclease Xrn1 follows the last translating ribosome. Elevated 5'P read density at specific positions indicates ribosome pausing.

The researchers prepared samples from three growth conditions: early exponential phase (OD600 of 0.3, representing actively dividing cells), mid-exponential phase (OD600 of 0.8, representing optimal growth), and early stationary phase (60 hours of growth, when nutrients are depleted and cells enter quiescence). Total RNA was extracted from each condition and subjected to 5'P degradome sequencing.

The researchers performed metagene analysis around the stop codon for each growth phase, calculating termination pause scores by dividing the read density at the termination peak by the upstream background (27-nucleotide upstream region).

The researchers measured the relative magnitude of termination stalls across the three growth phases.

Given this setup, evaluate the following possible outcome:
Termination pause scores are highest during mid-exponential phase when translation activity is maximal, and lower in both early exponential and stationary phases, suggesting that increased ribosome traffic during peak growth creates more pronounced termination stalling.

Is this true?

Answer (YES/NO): NO